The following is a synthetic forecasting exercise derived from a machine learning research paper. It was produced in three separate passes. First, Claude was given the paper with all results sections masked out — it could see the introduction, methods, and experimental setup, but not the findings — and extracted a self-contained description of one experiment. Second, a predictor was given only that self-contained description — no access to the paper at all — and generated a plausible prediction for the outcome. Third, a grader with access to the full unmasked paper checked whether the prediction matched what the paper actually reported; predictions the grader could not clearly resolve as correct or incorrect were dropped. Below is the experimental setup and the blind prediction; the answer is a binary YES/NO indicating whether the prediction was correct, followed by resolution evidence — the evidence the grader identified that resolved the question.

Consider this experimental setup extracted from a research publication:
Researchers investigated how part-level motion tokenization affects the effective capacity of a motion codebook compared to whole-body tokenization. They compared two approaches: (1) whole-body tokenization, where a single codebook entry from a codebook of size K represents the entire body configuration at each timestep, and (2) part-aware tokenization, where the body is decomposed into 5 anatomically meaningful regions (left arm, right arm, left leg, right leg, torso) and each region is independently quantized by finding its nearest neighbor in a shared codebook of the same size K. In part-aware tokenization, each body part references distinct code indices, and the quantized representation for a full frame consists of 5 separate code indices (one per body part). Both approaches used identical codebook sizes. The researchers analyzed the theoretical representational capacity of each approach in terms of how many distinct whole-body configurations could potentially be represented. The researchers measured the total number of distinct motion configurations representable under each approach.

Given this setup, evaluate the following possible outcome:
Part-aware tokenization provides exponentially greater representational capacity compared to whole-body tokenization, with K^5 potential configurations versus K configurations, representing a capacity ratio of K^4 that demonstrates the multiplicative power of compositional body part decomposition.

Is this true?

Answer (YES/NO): YES